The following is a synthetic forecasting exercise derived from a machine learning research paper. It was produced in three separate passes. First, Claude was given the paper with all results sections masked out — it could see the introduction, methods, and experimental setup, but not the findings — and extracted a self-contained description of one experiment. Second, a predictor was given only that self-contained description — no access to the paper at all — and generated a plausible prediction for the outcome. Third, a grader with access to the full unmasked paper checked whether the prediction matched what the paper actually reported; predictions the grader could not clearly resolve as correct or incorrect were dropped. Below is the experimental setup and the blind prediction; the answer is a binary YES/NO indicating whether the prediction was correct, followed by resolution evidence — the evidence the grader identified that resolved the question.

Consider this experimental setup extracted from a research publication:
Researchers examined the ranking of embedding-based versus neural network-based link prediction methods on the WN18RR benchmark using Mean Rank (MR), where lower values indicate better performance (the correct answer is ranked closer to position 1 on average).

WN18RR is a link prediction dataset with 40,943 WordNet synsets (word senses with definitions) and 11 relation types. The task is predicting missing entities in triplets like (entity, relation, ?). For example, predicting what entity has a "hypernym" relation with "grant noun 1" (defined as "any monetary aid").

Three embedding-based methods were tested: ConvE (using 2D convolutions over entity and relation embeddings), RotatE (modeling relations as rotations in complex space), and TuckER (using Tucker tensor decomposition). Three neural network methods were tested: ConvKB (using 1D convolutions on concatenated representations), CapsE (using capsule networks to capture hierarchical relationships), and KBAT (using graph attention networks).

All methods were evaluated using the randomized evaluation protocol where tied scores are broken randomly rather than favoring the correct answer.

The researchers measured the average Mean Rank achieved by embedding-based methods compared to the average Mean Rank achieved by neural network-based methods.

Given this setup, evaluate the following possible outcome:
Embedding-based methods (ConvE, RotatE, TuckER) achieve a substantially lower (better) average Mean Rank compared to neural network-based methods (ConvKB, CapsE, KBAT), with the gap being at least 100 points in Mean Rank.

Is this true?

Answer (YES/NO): NO